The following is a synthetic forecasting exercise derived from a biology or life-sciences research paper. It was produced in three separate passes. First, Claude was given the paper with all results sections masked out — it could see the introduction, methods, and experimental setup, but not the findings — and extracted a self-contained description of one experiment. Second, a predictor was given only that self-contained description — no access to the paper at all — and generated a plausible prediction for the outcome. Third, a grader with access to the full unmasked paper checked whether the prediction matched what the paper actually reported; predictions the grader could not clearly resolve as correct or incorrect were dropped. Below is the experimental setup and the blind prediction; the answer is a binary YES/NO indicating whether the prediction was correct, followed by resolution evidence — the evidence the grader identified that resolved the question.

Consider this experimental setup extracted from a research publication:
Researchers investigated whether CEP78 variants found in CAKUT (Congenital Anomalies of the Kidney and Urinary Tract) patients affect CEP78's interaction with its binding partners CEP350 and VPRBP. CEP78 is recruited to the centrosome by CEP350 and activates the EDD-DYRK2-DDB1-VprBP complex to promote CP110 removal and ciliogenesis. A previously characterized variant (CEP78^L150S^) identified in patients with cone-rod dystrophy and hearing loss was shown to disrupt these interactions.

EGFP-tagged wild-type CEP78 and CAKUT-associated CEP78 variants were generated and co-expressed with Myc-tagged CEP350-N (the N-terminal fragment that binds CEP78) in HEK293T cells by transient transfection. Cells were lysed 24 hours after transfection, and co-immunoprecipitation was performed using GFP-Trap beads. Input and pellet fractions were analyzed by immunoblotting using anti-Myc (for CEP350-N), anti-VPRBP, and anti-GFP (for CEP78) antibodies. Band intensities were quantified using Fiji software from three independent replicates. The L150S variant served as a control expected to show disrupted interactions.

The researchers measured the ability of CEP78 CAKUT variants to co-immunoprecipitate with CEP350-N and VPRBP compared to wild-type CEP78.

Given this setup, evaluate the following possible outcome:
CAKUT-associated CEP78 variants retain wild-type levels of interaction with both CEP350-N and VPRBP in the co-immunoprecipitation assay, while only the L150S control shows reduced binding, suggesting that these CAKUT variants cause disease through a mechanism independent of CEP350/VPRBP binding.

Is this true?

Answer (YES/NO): NO